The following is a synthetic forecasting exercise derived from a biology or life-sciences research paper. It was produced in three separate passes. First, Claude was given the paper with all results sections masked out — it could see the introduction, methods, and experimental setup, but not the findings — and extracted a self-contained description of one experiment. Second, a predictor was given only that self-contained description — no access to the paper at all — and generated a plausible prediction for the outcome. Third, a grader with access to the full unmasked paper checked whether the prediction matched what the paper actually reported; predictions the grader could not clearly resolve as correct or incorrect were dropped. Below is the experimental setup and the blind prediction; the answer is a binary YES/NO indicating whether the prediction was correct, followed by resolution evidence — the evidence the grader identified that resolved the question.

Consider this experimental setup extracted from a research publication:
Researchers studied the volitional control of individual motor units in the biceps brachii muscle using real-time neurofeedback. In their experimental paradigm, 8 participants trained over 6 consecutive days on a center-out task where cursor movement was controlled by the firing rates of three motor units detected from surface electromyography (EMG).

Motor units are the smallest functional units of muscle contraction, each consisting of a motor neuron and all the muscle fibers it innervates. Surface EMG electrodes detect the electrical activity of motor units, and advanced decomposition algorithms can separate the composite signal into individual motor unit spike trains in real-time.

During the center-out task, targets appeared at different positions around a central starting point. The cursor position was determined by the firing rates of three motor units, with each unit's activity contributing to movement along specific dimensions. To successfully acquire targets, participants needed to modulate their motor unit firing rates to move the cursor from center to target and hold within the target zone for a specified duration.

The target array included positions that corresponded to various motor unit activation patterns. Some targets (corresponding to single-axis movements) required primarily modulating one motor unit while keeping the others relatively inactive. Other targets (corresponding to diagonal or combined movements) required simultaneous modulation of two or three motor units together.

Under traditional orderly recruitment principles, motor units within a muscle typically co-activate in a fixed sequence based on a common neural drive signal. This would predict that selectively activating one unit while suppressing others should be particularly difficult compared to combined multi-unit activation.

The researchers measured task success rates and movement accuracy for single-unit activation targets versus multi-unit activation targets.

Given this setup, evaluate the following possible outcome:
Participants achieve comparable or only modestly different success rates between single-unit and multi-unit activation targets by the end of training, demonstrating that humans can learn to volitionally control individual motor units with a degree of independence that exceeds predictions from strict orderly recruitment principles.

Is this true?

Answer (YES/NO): NO